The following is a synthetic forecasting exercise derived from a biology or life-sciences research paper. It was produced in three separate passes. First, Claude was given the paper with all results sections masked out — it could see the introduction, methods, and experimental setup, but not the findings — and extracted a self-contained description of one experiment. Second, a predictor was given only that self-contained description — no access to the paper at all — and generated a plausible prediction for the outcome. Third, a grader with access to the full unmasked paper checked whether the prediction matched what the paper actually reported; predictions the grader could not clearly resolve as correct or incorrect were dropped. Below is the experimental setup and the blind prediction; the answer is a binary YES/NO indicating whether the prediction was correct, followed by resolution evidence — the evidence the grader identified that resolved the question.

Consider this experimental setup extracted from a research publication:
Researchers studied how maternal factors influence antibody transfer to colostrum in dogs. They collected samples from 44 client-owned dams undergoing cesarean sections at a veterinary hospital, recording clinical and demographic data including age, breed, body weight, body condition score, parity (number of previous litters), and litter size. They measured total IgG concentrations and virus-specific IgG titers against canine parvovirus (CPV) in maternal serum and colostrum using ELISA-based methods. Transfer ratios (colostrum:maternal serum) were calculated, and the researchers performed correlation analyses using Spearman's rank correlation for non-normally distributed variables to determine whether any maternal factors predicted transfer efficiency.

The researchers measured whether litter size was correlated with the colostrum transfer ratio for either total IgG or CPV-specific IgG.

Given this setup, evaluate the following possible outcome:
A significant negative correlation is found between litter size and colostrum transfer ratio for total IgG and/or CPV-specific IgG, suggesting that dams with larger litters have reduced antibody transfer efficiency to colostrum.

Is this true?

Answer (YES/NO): NO